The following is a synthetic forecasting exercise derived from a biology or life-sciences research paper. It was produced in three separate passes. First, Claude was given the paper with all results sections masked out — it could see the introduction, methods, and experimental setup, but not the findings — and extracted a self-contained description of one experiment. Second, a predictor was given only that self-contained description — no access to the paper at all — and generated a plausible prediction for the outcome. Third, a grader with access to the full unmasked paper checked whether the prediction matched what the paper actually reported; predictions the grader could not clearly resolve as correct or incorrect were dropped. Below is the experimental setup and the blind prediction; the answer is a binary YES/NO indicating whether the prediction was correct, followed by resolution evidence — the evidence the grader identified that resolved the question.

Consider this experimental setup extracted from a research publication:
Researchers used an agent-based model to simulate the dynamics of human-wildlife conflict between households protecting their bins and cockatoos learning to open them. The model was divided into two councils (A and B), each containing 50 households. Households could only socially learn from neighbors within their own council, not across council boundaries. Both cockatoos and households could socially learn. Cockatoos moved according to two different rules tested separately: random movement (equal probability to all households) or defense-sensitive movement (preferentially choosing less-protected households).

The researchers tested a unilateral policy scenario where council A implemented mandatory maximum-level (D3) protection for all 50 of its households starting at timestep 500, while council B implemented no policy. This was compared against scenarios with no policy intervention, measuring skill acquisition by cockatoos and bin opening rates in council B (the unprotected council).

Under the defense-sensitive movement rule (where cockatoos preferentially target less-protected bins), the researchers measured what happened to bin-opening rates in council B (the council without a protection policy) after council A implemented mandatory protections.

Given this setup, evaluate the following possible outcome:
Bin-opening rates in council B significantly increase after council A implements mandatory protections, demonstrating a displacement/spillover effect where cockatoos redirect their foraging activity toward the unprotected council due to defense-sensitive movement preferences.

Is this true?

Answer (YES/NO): YES